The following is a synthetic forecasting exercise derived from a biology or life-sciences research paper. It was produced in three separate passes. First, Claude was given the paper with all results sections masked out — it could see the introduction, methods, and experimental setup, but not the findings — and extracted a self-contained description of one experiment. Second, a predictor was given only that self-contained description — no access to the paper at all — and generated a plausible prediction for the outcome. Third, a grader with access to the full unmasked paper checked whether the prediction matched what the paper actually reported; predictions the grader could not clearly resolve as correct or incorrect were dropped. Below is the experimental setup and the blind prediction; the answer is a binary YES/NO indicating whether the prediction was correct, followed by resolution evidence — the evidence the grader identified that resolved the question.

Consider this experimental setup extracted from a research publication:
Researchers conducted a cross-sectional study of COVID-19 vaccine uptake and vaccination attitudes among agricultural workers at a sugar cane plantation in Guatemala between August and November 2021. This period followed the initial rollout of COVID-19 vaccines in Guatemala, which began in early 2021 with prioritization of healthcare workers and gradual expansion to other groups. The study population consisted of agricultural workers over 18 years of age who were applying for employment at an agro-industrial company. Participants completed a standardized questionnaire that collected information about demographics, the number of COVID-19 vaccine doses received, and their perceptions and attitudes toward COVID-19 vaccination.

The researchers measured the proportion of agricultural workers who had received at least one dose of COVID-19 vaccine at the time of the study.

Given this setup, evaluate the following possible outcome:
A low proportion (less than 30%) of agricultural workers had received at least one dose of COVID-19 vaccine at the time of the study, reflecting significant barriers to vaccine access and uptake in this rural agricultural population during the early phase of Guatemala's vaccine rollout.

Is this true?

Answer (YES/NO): NO